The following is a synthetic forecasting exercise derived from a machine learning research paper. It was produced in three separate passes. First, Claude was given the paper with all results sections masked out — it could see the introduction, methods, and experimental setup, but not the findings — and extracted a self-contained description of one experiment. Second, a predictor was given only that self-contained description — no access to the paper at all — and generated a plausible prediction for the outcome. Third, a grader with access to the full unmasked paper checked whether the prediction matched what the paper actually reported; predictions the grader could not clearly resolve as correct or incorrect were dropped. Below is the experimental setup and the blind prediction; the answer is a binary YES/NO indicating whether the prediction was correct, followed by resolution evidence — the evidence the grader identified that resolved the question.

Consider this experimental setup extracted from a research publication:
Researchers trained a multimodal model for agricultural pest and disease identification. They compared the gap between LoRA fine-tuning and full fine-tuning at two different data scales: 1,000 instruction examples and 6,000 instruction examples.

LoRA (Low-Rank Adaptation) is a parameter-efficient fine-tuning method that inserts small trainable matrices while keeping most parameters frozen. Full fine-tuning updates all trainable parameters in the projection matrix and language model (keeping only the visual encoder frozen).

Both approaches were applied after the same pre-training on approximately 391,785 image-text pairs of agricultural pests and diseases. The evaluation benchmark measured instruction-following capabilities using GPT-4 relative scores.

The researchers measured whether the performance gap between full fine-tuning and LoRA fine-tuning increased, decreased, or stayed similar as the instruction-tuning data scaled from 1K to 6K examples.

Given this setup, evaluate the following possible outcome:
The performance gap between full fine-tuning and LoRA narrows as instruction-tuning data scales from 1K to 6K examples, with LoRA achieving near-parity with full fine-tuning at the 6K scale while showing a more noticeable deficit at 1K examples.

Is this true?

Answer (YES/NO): NO